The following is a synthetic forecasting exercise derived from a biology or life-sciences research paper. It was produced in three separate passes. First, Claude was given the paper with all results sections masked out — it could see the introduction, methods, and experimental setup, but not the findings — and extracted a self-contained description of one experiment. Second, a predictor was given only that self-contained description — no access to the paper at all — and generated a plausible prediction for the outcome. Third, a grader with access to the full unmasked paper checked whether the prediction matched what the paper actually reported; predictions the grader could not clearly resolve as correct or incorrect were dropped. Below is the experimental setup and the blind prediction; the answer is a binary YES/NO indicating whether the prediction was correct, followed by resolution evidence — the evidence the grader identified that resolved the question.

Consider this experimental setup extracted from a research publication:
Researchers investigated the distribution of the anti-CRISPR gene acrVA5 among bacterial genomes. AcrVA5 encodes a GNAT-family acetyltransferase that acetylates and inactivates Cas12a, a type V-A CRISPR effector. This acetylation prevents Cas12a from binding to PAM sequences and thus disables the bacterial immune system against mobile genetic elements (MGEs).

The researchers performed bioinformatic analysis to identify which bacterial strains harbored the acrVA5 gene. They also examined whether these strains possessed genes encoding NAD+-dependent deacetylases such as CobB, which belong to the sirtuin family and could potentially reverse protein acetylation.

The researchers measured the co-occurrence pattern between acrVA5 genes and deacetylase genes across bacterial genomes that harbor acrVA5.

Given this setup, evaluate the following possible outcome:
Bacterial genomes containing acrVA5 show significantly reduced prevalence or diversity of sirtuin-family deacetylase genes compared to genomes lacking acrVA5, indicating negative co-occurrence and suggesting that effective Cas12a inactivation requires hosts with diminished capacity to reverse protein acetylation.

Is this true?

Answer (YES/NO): YES